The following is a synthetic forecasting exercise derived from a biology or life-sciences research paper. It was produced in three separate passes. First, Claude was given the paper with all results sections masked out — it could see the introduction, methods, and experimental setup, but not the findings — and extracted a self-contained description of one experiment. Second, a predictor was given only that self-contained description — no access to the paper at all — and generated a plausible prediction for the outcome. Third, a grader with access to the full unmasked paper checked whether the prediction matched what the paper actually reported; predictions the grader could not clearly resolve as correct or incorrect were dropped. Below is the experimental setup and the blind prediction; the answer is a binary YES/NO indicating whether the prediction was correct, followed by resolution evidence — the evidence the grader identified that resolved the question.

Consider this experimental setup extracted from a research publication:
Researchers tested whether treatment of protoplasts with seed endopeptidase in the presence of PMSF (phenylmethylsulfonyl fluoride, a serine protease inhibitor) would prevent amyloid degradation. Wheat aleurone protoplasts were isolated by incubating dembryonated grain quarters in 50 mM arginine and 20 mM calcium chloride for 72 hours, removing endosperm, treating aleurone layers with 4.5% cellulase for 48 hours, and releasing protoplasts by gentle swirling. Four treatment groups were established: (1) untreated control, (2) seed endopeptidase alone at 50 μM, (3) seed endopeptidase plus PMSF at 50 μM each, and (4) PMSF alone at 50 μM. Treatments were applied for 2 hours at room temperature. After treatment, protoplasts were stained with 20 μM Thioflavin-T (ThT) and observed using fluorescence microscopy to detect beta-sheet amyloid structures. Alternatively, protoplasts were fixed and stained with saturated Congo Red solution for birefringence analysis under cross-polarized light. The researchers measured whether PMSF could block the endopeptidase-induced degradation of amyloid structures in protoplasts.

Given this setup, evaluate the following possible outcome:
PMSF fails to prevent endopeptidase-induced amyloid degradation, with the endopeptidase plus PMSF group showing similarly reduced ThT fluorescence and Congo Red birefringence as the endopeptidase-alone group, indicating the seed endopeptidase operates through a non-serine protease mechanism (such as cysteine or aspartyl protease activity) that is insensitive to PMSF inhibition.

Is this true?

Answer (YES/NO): NO